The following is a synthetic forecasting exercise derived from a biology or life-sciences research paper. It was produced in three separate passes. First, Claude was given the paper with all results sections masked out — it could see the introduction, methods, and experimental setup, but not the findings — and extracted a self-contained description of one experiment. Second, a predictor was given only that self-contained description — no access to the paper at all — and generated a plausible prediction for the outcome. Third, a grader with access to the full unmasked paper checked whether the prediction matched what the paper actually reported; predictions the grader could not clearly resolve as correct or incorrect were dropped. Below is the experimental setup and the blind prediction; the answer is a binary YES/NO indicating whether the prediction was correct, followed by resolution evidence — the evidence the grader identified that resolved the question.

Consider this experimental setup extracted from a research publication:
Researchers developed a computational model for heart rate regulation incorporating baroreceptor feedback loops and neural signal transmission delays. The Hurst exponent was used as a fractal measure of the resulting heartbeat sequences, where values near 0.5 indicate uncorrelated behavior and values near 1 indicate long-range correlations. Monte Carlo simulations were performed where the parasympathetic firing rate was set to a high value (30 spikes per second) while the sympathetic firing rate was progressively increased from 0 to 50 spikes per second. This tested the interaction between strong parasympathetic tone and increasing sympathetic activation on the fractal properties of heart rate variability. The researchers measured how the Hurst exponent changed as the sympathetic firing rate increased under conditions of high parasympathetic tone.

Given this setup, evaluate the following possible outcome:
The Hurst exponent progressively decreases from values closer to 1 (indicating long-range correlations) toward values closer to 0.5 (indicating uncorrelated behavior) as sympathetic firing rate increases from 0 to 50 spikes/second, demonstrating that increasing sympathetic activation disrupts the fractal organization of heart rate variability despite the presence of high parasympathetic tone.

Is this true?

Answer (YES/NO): YES